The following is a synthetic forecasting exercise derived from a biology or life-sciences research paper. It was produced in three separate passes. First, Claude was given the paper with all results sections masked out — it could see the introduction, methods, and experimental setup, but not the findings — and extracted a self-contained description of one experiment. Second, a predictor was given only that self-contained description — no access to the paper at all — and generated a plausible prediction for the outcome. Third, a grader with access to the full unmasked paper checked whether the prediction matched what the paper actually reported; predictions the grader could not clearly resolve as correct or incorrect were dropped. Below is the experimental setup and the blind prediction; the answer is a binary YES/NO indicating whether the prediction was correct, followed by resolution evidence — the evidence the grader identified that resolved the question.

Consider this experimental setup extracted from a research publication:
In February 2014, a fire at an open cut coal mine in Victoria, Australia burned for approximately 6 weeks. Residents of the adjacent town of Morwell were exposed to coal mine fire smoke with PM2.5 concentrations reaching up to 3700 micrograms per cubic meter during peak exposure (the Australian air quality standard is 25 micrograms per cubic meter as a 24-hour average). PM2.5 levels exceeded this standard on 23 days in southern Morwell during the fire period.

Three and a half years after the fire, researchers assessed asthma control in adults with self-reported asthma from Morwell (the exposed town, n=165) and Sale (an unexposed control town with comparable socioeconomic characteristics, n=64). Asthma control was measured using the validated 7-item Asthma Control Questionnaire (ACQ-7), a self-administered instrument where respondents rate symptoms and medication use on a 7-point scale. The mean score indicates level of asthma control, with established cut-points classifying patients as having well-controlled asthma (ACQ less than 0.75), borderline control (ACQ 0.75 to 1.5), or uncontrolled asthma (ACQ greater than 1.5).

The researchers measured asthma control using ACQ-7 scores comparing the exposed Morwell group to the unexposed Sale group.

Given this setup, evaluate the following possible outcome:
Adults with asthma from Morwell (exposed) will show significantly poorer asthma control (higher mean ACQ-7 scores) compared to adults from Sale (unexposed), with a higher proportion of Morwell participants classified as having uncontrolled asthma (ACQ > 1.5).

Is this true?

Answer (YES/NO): YES